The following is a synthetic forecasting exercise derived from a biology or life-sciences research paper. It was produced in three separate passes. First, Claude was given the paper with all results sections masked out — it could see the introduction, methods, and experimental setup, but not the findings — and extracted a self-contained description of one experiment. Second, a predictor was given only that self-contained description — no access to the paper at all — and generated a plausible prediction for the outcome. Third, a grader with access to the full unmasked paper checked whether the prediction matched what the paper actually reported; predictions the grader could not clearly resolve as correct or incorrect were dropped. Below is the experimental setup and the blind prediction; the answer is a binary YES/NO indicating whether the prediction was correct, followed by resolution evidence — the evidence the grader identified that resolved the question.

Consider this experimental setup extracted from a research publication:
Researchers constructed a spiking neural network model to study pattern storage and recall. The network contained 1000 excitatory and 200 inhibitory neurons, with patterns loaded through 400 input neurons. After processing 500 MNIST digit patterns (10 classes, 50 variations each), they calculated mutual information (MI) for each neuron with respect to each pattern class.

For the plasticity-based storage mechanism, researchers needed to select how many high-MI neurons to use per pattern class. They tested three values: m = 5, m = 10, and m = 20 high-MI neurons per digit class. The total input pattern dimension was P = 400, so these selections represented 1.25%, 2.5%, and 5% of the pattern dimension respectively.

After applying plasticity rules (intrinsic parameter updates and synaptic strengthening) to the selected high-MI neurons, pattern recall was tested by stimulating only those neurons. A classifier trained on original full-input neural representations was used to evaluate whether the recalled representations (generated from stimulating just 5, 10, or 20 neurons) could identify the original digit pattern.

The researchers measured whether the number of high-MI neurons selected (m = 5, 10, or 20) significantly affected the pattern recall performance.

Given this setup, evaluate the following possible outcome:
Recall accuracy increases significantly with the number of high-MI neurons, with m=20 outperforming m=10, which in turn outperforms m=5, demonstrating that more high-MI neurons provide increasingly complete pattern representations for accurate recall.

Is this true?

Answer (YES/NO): NO